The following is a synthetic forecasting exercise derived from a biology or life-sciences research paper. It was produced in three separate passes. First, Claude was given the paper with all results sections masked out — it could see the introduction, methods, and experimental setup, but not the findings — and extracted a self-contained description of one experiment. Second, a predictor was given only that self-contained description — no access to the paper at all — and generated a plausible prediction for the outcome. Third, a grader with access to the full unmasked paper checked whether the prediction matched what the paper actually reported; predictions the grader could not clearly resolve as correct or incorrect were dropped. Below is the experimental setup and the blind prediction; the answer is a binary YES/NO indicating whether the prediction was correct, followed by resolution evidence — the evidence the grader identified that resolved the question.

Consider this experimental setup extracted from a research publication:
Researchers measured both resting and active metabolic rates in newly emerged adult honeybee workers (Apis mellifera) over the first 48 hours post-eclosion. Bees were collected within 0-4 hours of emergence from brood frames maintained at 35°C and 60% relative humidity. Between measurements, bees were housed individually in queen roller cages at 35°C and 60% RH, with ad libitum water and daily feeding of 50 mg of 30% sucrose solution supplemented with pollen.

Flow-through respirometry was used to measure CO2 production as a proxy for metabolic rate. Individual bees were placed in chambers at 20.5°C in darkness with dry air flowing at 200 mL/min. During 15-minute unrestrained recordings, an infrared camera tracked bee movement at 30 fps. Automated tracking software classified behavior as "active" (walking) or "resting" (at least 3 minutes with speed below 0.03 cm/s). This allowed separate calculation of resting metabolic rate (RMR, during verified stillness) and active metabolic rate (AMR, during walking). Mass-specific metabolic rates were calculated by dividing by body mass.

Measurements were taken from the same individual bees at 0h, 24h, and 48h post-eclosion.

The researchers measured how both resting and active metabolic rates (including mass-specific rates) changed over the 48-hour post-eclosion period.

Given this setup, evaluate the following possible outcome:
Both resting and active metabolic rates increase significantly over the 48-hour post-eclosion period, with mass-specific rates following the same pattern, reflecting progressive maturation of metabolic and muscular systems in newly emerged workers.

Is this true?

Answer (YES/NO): NO